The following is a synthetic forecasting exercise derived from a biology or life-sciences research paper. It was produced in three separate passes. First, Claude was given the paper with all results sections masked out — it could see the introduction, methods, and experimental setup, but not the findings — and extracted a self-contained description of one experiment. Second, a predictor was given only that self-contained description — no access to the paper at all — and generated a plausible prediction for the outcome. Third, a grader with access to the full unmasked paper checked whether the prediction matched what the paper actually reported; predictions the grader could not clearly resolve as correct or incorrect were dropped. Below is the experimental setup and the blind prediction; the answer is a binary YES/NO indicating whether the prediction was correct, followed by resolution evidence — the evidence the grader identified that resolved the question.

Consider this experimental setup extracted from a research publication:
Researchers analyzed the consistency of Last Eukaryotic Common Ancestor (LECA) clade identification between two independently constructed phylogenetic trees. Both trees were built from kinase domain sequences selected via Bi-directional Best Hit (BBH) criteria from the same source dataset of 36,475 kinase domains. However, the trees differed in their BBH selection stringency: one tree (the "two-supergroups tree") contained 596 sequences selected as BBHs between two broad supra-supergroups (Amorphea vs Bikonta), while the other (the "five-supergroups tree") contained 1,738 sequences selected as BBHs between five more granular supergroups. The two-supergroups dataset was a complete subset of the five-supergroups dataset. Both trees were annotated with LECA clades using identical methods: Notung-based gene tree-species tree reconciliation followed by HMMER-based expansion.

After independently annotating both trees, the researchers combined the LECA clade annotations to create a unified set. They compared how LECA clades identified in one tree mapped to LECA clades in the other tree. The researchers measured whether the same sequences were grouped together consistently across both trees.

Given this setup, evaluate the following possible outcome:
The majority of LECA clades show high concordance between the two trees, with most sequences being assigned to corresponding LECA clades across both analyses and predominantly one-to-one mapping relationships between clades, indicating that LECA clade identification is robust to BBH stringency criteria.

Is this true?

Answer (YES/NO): YES